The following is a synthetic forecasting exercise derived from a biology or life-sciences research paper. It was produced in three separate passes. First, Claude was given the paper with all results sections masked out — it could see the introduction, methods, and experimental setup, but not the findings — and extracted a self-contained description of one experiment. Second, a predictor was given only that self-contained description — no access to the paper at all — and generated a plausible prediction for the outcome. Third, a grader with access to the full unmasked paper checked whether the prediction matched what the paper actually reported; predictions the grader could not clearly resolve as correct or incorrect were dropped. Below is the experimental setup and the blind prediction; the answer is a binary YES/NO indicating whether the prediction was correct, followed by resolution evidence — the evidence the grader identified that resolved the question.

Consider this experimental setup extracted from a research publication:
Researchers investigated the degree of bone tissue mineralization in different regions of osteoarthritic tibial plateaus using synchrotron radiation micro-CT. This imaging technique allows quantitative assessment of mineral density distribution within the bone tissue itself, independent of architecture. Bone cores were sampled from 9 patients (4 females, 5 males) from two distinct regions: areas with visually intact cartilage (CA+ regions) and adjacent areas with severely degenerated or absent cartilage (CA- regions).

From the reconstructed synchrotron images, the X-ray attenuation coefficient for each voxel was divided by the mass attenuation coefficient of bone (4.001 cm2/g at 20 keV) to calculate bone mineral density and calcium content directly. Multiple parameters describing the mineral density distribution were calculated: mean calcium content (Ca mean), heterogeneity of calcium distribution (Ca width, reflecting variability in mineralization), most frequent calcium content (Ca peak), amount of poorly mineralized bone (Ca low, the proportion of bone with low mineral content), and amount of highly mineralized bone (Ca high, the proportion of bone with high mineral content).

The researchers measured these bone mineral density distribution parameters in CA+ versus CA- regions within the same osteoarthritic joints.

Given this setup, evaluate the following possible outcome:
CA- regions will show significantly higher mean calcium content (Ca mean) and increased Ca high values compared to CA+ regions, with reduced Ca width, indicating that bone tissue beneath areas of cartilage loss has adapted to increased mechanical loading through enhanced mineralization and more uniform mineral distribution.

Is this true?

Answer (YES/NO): NO